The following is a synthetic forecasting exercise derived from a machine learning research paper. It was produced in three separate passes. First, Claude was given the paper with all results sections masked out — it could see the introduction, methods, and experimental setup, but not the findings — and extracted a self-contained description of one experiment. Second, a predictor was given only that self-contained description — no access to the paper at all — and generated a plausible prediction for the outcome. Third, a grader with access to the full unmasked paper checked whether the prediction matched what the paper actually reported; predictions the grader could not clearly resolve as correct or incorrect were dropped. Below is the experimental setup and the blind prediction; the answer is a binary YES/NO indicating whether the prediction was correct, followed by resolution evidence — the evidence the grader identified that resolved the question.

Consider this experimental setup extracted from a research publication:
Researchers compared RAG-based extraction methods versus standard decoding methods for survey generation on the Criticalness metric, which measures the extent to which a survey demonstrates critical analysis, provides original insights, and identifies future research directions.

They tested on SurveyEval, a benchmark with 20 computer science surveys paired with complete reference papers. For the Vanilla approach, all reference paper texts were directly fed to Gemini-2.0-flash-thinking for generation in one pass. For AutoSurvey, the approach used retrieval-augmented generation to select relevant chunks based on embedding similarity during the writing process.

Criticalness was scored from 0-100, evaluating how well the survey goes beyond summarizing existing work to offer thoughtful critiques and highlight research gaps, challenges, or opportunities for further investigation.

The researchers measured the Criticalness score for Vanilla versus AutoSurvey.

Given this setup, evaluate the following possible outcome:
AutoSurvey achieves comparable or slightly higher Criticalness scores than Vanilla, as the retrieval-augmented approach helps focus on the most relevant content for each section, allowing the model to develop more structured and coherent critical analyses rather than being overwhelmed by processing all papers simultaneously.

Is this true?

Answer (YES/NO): NO